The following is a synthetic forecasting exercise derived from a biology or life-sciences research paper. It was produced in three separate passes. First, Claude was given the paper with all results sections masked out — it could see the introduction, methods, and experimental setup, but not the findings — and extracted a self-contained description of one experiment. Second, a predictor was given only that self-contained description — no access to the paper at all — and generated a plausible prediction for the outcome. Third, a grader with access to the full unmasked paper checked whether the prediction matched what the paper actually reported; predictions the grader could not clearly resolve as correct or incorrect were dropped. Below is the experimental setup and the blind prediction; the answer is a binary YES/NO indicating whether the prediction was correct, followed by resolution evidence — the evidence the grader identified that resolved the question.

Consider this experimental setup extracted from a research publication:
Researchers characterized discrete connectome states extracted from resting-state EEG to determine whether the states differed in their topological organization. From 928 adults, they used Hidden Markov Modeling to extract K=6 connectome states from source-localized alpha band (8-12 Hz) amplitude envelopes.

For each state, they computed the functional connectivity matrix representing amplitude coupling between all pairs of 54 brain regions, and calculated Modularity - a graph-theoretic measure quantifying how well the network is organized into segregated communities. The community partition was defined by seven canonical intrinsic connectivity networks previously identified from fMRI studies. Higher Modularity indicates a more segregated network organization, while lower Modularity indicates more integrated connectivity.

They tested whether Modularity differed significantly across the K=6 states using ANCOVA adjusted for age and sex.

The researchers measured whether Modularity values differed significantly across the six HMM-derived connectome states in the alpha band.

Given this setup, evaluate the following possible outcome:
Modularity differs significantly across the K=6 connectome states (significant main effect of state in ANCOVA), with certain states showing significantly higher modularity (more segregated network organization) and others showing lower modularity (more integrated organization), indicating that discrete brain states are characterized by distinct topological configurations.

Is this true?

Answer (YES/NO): YES